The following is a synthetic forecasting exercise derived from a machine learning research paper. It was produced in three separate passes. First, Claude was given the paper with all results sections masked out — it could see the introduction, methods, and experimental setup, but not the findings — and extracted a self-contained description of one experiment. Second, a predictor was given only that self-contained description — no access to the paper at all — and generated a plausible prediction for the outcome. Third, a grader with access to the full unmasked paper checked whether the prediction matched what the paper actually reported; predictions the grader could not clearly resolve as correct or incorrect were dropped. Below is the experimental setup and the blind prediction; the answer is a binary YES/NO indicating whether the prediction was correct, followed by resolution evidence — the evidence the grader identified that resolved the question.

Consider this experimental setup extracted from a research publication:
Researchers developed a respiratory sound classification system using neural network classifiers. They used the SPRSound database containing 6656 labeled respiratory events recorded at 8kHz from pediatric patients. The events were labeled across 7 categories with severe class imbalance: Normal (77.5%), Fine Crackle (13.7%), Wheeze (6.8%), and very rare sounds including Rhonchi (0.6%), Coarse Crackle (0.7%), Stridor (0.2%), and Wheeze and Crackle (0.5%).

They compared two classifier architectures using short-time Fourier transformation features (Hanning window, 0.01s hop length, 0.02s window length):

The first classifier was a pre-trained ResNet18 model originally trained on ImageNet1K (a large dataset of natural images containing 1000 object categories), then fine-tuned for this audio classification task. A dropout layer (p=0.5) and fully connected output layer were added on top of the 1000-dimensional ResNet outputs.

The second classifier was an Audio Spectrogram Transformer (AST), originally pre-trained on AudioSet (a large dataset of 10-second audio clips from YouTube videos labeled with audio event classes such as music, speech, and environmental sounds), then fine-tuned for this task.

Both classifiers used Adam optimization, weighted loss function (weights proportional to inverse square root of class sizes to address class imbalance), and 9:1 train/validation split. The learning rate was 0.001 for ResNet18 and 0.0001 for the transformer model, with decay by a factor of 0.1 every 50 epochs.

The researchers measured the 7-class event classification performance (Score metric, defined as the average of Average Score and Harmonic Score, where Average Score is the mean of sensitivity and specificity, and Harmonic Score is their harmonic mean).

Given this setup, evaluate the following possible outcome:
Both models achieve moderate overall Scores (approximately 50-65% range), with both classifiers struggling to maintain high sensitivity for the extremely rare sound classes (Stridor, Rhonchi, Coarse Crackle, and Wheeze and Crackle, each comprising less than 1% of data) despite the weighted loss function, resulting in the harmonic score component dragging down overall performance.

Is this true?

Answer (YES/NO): NO